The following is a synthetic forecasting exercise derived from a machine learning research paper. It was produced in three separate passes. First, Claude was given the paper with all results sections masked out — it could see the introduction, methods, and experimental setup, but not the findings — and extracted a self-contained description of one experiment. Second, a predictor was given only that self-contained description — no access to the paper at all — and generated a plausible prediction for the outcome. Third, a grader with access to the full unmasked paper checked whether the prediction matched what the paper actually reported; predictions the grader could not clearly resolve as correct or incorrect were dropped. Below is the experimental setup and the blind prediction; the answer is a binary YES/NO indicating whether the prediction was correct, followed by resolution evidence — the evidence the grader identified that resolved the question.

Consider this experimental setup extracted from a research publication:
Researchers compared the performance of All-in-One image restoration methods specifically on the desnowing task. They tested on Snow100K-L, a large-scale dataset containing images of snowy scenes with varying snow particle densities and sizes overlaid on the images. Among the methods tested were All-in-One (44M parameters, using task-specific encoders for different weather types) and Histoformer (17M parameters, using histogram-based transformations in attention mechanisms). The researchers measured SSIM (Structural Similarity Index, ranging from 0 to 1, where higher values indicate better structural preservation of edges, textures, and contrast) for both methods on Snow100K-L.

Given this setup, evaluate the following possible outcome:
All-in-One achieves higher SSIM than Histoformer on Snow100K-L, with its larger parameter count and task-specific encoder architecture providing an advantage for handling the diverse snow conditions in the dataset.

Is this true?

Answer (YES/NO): NO